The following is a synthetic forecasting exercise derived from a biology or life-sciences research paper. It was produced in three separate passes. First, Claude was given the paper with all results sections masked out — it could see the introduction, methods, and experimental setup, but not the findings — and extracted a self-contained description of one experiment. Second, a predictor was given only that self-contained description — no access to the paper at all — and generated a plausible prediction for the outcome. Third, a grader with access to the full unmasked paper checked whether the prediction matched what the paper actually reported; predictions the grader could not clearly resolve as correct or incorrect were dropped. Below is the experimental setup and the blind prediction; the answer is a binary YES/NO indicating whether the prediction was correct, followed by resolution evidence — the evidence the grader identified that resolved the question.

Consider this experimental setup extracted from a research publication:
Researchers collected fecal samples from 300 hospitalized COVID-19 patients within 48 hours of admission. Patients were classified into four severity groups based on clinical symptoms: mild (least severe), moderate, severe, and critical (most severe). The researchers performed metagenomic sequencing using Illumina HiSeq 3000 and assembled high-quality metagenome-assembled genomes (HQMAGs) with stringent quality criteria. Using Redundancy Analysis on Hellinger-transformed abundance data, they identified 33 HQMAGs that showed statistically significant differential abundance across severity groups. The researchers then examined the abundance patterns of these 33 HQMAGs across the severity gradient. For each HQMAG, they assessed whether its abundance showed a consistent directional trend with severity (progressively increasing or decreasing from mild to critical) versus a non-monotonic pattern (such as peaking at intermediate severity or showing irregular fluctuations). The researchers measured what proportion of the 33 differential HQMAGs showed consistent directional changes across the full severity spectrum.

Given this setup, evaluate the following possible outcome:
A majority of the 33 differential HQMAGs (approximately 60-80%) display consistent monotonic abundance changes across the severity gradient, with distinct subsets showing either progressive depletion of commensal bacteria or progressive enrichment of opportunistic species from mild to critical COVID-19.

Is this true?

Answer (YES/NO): NO